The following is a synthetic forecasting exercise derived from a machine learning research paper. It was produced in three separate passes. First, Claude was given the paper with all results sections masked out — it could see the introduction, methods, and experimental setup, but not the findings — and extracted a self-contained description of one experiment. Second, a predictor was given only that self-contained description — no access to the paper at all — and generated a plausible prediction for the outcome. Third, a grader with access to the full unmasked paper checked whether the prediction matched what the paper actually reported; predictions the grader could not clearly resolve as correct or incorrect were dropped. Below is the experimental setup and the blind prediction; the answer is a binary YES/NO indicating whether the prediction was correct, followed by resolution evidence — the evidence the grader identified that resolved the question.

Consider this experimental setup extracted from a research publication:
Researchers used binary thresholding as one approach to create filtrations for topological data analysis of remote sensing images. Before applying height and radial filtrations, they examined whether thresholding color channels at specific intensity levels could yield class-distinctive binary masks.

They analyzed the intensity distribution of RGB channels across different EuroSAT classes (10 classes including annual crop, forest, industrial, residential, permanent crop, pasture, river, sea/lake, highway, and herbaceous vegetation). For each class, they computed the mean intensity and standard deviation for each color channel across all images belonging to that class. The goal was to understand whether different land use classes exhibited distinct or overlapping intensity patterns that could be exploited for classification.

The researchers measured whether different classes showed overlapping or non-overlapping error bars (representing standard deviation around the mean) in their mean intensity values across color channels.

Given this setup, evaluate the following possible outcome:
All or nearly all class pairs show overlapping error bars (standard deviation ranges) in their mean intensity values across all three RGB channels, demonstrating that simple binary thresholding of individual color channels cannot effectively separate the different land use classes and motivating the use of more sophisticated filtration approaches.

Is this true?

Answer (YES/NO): NO